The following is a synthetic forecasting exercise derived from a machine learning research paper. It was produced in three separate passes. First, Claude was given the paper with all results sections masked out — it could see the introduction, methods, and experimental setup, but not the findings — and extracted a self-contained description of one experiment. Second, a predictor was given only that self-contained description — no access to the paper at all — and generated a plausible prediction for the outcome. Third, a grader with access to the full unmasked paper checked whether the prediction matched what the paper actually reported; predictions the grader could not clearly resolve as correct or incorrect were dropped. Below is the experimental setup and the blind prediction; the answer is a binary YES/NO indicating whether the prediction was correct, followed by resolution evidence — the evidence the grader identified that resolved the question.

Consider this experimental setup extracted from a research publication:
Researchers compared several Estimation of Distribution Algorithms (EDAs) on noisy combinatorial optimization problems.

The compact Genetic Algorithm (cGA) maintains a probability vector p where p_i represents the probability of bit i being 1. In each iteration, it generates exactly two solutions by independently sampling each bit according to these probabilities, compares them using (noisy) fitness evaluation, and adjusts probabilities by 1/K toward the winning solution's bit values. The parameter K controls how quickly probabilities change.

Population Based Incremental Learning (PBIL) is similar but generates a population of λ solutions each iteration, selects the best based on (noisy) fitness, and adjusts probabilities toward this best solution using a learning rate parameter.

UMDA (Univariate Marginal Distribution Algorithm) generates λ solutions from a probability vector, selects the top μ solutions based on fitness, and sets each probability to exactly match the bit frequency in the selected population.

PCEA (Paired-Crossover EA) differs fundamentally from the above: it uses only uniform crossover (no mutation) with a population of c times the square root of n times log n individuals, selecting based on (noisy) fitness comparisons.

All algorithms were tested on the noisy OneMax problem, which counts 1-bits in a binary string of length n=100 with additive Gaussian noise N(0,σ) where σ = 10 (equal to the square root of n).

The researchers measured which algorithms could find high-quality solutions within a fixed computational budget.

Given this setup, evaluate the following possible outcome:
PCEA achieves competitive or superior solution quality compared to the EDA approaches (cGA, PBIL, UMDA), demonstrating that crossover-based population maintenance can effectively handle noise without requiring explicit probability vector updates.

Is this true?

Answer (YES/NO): YES